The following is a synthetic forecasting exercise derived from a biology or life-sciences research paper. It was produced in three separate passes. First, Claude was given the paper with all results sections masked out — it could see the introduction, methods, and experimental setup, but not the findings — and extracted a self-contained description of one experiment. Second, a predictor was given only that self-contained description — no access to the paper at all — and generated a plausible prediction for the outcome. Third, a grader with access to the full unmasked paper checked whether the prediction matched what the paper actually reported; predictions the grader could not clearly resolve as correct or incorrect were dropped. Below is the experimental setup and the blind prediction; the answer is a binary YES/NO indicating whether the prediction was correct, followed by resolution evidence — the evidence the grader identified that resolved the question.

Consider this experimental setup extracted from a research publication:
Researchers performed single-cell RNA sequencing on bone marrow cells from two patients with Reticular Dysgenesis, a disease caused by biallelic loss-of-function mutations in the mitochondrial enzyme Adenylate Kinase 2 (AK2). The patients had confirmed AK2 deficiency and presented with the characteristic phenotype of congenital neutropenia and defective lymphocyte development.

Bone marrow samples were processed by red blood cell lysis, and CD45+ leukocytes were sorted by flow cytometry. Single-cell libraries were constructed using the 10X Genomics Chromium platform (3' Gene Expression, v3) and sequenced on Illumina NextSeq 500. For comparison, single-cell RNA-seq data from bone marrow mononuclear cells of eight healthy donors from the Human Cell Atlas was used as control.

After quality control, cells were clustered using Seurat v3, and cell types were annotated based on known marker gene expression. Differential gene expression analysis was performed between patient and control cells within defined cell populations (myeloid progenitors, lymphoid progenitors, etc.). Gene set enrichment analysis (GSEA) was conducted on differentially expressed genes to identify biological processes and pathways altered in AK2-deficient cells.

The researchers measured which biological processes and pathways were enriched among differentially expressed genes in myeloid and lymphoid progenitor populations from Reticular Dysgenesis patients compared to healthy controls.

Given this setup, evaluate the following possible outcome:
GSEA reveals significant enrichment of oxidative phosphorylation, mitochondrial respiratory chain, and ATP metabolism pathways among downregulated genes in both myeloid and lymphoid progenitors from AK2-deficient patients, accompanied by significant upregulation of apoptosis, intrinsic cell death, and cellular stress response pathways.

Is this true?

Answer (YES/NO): NO